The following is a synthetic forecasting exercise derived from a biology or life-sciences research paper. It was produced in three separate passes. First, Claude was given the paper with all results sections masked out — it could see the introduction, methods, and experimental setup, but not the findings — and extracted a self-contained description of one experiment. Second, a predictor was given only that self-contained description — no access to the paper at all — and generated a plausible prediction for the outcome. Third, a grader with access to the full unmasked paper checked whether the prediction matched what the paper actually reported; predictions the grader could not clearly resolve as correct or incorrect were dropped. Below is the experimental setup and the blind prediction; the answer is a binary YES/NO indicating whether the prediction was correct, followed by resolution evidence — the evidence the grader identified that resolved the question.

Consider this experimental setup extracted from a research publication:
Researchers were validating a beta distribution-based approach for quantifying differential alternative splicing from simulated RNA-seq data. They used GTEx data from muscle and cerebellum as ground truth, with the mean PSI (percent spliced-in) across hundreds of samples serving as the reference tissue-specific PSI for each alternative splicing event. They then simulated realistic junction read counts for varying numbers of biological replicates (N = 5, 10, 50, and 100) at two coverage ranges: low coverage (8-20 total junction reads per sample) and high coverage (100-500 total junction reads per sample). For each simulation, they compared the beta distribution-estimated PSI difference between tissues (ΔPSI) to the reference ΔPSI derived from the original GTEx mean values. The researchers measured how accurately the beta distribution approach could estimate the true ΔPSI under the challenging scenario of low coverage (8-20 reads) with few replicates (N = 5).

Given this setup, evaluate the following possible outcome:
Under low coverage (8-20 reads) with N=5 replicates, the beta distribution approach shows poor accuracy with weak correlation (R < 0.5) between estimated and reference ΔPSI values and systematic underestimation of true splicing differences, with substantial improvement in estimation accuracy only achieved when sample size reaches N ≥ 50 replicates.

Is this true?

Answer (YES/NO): NO